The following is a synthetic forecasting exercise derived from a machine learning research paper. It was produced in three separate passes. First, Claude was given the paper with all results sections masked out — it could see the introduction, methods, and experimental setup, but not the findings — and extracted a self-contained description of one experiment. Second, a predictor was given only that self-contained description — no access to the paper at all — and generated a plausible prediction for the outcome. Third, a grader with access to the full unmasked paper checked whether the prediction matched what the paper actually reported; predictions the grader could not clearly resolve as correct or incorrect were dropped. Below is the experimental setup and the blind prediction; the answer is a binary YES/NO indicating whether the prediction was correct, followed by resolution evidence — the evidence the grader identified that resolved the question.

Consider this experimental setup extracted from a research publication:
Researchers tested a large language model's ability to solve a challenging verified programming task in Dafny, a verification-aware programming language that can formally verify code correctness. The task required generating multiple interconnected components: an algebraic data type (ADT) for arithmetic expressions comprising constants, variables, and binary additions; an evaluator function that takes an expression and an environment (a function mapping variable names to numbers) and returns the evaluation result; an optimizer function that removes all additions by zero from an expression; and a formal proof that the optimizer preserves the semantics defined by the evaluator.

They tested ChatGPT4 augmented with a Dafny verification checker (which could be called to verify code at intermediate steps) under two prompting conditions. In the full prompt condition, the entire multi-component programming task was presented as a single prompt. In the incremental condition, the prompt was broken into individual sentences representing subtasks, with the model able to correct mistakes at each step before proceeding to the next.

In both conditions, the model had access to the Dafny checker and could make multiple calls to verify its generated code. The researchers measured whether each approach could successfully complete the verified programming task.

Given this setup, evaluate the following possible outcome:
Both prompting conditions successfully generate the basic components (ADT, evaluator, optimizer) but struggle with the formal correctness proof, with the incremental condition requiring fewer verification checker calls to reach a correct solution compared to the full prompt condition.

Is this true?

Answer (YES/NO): NO